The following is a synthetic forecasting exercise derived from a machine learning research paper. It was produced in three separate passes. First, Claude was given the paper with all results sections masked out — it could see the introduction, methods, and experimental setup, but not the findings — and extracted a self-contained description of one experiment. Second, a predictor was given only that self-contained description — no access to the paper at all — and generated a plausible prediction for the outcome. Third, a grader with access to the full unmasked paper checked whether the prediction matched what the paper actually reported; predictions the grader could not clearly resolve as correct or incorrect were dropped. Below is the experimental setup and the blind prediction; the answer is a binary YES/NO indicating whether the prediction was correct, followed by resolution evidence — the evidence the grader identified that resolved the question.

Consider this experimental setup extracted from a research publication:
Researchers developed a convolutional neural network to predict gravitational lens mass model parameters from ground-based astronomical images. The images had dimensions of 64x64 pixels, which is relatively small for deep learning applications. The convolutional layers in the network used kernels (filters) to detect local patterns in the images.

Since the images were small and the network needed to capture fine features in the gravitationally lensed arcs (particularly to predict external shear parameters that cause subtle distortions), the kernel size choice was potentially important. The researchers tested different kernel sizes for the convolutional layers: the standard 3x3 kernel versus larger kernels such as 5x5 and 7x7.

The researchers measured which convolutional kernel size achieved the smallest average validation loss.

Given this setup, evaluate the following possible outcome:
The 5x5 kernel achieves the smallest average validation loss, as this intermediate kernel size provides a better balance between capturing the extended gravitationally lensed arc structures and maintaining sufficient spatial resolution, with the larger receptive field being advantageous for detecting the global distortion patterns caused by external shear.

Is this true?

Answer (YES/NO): NO